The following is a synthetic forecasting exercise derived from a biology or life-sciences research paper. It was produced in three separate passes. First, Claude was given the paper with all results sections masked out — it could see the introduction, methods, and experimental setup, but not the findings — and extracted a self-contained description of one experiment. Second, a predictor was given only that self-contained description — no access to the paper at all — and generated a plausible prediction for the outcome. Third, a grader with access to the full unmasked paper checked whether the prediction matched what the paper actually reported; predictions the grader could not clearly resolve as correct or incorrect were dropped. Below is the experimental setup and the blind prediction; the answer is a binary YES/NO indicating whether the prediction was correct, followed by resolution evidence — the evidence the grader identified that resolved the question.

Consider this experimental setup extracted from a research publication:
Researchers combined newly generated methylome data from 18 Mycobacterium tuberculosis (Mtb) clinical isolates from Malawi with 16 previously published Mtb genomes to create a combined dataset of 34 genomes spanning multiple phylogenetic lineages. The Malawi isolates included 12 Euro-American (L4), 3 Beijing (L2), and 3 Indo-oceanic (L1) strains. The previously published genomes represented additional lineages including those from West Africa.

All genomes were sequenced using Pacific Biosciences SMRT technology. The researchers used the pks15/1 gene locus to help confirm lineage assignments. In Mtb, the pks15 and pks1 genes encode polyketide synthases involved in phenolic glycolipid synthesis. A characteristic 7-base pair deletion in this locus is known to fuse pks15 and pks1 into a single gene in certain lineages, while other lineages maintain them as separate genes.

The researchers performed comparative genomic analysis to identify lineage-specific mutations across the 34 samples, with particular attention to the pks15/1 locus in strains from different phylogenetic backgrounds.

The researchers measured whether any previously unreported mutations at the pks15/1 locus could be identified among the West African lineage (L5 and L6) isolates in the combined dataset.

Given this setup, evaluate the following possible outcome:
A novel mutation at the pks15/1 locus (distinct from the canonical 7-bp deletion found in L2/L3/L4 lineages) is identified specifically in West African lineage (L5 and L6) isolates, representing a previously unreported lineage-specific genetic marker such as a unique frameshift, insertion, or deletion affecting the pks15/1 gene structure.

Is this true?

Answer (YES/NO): YES